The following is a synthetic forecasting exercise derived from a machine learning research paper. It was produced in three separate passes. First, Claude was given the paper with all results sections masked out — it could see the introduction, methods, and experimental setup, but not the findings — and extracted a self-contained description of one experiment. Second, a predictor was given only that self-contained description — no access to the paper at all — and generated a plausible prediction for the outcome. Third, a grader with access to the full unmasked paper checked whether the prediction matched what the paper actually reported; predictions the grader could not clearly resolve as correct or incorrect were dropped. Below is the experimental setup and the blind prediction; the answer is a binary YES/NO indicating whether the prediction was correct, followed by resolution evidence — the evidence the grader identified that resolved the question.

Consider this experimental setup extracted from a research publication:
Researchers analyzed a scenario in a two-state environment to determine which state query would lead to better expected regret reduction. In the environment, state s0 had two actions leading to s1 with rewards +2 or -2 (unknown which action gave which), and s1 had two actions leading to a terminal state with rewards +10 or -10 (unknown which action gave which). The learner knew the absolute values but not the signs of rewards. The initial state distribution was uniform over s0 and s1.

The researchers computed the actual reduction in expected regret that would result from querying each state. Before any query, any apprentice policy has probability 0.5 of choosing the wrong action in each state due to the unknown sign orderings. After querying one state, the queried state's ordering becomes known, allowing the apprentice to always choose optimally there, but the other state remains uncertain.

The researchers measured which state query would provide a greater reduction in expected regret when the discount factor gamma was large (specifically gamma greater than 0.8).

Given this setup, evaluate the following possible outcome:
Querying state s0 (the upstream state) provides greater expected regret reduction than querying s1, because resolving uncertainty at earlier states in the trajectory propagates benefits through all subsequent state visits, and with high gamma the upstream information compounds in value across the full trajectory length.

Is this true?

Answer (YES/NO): NO